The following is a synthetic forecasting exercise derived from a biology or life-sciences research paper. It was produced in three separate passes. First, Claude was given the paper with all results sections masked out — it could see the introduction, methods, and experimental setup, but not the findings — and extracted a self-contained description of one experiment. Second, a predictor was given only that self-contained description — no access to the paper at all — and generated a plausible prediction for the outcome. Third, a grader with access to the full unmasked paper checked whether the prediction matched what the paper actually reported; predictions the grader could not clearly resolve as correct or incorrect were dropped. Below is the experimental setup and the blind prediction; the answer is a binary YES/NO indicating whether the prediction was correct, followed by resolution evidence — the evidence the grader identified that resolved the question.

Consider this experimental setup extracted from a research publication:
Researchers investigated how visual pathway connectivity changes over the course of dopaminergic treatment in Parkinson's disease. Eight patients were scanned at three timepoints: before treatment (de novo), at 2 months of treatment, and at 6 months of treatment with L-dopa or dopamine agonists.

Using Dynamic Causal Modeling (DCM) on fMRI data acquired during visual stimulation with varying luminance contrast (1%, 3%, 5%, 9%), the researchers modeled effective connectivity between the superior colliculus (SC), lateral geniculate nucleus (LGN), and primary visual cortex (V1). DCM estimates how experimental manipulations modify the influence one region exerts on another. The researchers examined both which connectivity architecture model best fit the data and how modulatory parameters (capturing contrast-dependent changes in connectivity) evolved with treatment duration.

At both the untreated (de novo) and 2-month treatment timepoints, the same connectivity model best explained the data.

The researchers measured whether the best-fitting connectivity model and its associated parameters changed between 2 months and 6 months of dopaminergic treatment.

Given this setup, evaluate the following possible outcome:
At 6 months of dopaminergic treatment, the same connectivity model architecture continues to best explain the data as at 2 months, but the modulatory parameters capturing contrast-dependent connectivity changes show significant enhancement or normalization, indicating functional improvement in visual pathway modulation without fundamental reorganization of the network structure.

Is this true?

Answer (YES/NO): NO